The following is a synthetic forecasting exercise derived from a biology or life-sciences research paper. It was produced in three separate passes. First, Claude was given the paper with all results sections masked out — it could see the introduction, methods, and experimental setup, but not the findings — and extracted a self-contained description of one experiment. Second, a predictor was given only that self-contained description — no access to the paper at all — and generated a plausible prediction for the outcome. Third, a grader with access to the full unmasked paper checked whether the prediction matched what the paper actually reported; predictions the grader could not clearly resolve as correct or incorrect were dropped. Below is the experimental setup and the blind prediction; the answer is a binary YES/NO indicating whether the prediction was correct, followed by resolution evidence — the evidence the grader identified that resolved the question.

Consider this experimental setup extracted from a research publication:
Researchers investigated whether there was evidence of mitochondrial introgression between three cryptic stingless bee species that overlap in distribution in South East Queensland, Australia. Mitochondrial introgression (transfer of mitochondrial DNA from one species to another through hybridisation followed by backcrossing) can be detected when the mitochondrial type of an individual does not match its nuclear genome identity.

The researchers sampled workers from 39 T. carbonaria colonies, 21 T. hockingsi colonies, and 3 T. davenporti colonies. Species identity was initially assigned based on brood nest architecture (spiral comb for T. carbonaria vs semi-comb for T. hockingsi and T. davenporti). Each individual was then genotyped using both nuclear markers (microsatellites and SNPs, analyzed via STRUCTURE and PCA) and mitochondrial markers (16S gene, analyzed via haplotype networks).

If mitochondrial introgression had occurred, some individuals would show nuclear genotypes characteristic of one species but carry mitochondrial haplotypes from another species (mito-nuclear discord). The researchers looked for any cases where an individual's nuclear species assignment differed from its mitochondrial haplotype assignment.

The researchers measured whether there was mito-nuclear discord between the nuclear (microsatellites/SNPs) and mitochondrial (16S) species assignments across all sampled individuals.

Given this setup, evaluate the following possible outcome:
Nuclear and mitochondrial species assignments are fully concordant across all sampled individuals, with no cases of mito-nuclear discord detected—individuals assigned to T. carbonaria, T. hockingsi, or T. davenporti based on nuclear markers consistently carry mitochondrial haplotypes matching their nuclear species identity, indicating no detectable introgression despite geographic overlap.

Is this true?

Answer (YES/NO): YES